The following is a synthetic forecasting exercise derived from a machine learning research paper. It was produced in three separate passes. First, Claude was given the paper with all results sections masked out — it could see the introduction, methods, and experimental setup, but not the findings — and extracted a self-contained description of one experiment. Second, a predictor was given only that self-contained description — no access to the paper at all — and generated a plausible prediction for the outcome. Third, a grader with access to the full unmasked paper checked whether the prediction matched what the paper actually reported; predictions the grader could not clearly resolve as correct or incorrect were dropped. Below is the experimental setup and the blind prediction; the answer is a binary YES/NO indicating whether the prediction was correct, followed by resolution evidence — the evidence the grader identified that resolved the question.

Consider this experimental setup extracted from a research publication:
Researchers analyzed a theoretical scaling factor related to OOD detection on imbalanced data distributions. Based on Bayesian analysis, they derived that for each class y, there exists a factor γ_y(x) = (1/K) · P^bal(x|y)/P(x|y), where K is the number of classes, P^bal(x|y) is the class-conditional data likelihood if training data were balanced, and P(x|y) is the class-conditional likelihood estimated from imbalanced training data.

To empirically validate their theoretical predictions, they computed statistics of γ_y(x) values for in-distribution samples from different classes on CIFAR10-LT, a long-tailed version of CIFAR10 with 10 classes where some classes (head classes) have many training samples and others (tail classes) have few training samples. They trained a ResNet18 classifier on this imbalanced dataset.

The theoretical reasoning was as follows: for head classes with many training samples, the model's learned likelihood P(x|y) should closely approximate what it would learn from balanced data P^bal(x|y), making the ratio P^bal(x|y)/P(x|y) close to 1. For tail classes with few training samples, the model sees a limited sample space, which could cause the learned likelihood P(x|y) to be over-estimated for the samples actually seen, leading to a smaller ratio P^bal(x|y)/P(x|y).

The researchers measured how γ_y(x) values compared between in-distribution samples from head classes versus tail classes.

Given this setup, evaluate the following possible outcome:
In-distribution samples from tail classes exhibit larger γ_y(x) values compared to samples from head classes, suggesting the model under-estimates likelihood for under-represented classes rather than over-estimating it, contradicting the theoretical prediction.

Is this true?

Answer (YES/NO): NO